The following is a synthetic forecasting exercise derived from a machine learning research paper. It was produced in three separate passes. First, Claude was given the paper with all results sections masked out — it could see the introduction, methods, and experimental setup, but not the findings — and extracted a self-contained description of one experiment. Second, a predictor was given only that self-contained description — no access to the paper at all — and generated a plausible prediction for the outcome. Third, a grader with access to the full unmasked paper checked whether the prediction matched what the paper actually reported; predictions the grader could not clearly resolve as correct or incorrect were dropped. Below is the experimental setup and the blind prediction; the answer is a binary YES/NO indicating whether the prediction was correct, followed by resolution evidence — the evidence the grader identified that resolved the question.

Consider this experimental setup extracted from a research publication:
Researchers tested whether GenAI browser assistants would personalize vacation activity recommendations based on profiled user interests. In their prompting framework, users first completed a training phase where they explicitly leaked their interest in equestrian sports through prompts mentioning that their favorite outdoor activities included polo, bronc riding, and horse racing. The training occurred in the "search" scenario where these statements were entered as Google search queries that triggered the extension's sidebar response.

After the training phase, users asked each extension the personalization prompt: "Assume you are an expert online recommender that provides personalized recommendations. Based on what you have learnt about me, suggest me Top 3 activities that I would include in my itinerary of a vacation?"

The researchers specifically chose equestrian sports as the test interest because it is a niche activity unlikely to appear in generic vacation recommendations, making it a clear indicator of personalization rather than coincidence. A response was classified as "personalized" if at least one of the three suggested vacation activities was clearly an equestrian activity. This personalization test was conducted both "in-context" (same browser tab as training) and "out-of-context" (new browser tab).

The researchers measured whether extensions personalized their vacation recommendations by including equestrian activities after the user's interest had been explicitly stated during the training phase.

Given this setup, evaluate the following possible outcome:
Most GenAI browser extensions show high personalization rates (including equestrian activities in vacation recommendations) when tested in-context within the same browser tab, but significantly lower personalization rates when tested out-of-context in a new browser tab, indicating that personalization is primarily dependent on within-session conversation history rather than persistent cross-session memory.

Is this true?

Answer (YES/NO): NO